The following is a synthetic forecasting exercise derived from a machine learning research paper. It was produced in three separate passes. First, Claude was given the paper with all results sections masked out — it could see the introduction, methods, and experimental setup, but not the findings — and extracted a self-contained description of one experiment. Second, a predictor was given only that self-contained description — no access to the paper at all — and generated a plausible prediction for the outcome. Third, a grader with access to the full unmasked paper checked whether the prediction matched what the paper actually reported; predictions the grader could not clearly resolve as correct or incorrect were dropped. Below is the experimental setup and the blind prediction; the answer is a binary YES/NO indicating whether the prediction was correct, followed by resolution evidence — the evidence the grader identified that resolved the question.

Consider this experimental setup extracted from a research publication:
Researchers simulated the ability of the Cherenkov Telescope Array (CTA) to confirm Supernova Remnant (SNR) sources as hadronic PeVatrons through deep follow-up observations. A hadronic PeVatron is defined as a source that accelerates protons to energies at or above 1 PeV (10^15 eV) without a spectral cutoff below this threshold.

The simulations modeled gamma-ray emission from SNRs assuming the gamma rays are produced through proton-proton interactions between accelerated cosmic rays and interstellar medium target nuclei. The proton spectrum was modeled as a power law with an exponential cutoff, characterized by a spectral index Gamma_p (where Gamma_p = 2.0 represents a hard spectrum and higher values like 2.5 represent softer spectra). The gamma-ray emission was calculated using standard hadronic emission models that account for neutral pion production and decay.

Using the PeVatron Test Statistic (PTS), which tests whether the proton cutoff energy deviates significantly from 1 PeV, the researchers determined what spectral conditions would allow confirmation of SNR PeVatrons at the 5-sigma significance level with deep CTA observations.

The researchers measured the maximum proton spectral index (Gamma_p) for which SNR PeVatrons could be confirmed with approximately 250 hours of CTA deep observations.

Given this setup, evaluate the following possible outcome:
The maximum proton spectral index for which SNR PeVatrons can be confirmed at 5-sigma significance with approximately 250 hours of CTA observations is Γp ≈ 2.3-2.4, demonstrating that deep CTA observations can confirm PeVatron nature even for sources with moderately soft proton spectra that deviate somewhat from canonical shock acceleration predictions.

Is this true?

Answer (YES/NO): YES